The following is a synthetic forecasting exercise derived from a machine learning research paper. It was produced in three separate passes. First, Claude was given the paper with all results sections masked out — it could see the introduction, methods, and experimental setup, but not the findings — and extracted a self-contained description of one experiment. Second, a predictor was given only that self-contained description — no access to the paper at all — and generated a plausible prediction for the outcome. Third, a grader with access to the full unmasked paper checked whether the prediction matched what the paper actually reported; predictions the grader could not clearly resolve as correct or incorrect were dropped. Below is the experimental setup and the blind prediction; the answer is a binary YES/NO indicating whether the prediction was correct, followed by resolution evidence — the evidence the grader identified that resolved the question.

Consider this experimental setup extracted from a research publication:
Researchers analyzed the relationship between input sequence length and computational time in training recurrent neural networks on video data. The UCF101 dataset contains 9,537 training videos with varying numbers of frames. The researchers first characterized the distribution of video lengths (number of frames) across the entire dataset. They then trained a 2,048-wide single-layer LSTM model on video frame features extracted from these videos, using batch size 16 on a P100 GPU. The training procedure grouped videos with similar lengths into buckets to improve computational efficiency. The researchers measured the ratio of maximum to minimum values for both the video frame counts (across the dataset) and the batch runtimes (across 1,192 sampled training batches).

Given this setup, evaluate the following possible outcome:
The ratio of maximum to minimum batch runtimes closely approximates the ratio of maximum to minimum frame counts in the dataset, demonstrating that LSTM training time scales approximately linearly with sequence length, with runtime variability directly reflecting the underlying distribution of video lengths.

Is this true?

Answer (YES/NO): NO